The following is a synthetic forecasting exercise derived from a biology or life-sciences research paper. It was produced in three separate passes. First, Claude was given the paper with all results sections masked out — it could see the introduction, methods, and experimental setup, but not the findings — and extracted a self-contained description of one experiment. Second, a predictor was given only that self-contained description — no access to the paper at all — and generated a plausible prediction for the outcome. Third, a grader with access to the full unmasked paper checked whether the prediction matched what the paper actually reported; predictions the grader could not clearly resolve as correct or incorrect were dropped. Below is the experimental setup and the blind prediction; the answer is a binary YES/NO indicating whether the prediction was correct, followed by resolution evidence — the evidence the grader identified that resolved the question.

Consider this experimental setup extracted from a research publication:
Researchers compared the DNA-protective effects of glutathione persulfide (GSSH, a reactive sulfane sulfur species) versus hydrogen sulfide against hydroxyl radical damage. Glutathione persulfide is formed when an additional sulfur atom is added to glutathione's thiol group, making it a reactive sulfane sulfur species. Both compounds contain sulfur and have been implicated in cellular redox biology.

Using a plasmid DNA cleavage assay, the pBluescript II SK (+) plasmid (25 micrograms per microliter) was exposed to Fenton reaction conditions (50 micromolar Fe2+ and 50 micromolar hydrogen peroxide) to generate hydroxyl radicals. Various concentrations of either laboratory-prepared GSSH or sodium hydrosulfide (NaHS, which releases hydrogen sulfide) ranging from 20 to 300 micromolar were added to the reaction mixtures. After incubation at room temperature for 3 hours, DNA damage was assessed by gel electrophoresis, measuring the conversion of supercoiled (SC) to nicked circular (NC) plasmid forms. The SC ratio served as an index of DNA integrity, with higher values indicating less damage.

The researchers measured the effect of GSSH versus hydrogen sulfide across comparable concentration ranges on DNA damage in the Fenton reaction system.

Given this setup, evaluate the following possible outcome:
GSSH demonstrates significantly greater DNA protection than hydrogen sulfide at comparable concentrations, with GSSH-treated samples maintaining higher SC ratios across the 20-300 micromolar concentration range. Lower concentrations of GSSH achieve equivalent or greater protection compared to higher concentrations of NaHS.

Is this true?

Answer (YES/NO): YES